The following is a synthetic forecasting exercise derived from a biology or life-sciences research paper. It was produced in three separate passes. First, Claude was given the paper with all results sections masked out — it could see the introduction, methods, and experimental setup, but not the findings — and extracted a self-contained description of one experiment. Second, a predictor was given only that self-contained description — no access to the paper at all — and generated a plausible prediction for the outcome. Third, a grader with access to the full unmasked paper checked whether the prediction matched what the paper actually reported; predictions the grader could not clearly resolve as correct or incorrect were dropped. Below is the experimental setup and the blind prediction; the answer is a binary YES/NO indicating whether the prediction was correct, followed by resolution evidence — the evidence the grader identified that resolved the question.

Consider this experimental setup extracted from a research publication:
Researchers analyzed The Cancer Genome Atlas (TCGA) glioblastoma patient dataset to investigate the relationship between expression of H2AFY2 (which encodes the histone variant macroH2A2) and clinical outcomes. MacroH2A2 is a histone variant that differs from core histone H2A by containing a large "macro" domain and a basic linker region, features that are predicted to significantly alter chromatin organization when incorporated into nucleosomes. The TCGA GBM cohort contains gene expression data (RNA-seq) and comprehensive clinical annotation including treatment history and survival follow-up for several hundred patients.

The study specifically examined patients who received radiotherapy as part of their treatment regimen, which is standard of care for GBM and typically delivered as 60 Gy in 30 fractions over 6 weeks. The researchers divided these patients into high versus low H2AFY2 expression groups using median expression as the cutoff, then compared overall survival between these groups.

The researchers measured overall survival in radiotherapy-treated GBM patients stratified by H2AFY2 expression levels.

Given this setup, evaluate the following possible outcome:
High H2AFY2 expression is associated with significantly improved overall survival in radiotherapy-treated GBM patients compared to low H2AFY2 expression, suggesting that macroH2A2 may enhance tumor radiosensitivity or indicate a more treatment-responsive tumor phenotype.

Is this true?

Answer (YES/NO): YES